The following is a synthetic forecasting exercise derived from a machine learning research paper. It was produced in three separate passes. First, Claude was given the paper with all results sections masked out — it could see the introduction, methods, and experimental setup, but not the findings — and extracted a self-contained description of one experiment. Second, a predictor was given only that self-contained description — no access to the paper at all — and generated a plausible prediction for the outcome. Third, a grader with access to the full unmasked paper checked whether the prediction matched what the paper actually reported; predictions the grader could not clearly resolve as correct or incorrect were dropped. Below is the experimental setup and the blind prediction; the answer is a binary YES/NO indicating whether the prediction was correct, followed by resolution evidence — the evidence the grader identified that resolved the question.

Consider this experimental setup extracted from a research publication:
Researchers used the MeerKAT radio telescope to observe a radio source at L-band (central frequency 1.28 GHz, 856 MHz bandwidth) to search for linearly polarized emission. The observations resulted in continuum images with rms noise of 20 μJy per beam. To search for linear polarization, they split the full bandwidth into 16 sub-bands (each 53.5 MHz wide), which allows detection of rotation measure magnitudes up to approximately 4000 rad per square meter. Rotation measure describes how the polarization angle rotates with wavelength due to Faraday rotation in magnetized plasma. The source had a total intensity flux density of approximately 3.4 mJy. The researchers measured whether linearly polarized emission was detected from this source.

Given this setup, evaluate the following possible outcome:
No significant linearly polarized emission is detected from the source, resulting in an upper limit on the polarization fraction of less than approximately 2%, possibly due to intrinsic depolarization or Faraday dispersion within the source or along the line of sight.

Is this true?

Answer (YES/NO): NO